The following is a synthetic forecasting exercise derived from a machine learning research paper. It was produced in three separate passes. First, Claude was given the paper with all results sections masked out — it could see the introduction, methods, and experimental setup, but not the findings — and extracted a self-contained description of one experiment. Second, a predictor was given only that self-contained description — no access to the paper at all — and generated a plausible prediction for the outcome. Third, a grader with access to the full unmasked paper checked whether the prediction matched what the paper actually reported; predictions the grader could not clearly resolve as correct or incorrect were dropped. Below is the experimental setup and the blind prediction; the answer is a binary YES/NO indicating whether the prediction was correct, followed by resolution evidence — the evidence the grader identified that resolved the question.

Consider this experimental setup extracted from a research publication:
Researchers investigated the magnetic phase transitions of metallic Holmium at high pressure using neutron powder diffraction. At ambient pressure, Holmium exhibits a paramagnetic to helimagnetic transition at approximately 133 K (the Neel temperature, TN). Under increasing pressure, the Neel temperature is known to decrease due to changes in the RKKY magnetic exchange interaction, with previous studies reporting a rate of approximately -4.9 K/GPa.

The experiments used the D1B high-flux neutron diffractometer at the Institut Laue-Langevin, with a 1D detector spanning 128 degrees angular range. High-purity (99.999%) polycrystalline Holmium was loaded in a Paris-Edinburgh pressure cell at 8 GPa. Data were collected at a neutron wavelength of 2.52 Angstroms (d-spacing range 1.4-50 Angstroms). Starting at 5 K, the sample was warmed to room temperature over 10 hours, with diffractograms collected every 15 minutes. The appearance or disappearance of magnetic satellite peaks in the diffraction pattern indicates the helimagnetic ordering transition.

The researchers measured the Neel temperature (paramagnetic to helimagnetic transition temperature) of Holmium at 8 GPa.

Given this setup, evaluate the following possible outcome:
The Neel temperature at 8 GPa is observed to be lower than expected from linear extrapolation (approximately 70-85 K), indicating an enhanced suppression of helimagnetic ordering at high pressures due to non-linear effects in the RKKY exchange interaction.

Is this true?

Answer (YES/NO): NO